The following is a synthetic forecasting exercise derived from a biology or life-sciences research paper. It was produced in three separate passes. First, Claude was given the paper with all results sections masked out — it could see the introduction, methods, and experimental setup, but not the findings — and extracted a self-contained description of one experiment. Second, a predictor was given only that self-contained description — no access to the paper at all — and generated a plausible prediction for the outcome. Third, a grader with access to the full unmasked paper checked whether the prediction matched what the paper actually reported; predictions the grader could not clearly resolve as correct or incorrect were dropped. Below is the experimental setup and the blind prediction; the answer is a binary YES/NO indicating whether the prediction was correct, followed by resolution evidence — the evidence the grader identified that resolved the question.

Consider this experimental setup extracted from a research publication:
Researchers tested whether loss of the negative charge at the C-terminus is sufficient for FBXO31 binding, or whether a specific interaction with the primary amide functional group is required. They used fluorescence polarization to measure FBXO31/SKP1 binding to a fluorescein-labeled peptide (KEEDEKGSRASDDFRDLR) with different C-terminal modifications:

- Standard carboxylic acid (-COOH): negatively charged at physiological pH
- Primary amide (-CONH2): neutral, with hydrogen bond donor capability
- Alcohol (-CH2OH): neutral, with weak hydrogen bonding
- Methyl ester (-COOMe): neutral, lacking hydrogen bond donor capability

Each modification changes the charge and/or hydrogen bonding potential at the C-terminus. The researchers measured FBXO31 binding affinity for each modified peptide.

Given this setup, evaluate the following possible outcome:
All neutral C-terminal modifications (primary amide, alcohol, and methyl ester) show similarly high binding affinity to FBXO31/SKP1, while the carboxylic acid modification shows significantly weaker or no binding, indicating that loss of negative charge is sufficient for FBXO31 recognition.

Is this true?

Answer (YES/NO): NO